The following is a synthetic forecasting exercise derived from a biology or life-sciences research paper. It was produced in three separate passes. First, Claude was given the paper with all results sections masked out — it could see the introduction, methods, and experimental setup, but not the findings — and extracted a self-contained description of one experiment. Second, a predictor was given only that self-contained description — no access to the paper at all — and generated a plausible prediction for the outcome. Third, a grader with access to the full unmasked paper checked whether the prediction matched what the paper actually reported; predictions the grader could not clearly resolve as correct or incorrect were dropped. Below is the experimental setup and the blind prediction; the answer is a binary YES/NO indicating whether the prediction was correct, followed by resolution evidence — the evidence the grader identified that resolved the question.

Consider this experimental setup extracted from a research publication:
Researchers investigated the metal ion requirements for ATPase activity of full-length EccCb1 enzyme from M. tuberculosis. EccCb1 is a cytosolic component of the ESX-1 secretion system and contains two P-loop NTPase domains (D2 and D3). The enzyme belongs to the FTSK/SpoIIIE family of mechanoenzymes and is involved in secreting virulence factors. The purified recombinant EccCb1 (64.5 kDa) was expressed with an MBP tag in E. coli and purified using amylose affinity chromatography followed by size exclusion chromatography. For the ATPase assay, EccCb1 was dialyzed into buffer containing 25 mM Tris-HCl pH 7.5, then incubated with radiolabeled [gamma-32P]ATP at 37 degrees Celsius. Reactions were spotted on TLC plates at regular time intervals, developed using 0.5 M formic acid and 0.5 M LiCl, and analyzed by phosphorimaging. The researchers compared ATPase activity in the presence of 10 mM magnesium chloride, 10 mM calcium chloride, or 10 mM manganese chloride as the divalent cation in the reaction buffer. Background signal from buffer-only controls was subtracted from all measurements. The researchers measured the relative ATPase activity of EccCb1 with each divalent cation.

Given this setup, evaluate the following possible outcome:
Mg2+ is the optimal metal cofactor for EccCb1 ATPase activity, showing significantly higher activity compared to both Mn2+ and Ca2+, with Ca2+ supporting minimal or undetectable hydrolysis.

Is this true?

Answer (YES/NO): NO